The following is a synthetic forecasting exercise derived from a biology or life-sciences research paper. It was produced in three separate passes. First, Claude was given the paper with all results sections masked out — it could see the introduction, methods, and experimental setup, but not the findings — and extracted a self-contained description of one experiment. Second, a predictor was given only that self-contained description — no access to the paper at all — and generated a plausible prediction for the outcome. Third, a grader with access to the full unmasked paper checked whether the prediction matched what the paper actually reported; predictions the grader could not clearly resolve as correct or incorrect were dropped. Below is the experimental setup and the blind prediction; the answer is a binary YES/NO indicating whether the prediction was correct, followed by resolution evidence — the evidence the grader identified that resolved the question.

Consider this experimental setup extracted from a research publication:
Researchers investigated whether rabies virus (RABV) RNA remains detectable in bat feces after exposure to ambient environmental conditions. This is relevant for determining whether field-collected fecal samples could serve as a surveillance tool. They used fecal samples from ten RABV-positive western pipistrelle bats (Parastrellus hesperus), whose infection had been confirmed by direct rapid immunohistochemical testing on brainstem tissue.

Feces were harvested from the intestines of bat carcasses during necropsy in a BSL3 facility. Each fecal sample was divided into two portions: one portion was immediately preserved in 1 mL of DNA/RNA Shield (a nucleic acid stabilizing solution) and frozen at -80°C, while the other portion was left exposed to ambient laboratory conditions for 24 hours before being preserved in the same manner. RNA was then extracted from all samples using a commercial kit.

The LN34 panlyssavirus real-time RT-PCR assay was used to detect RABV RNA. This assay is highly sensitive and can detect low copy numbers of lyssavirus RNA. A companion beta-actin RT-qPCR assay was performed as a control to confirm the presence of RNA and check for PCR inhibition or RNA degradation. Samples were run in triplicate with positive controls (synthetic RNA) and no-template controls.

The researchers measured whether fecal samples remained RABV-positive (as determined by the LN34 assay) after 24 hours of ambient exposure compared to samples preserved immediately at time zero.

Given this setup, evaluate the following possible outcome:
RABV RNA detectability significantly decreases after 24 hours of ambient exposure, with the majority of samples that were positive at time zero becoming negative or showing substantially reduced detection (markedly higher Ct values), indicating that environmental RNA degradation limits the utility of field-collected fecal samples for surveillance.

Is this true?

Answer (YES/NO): NO